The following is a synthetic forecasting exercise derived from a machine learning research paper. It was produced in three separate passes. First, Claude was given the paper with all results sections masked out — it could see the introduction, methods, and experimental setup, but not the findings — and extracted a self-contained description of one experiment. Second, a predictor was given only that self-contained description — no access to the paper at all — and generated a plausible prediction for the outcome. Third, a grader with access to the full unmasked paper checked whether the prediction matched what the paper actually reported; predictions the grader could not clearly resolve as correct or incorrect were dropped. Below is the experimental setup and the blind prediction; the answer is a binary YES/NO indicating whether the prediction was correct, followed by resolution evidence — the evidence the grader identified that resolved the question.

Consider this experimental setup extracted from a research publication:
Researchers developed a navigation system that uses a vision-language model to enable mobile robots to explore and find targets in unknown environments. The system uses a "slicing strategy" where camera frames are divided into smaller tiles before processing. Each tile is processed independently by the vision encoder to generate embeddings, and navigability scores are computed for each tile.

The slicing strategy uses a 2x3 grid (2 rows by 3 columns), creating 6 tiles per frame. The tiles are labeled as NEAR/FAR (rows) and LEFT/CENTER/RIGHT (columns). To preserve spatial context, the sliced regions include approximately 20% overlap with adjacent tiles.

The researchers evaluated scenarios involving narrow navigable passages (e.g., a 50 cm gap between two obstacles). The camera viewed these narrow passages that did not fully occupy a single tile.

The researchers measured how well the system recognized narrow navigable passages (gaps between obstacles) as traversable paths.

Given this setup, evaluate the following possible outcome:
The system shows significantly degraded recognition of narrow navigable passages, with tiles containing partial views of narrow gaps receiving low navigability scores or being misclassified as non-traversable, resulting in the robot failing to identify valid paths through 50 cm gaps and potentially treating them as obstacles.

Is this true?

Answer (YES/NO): YES